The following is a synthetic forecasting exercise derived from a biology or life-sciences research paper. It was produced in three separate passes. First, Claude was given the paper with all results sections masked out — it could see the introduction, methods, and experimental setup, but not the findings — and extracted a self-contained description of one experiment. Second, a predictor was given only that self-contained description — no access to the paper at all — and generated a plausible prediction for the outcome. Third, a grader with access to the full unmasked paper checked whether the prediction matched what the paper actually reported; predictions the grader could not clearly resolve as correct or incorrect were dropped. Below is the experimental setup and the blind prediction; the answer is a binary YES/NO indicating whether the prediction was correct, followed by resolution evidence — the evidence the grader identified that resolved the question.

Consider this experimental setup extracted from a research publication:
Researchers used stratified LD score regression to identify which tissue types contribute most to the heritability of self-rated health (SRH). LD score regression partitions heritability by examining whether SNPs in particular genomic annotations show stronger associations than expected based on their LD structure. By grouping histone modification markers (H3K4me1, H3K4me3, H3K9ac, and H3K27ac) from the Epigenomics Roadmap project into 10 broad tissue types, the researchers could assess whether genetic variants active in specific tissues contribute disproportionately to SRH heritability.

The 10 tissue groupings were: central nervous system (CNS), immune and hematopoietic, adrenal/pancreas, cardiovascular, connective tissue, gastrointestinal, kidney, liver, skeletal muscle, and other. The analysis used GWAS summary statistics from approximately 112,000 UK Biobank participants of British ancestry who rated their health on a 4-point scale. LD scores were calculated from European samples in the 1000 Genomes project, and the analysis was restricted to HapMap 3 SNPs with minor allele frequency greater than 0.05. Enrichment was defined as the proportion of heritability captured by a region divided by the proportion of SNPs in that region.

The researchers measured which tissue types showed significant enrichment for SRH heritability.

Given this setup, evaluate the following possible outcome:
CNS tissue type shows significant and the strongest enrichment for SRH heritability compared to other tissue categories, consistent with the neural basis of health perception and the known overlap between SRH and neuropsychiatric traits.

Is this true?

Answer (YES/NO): YES